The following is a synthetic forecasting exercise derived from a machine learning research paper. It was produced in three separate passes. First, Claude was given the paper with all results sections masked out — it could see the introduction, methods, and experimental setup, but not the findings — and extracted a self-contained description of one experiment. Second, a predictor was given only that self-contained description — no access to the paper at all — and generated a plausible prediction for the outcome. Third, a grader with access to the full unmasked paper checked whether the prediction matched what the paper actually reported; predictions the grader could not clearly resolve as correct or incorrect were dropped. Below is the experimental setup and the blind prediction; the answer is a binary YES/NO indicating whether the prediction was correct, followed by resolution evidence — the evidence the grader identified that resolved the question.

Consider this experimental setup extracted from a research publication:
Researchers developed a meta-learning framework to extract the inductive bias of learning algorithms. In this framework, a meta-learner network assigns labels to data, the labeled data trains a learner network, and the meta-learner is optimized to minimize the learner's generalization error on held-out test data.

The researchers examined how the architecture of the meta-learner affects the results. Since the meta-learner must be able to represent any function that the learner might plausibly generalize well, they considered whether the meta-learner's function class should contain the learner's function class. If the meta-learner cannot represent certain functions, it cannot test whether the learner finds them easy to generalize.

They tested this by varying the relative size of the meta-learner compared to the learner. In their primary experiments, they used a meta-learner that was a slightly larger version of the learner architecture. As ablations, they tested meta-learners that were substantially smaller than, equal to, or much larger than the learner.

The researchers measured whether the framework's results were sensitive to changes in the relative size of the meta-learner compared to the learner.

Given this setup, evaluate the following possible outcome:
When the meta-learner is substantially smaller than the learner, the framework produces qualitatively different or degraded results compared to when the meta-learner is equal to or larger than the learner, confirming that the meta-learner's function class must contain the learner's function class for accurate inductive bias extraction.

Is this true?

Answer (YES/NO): NO